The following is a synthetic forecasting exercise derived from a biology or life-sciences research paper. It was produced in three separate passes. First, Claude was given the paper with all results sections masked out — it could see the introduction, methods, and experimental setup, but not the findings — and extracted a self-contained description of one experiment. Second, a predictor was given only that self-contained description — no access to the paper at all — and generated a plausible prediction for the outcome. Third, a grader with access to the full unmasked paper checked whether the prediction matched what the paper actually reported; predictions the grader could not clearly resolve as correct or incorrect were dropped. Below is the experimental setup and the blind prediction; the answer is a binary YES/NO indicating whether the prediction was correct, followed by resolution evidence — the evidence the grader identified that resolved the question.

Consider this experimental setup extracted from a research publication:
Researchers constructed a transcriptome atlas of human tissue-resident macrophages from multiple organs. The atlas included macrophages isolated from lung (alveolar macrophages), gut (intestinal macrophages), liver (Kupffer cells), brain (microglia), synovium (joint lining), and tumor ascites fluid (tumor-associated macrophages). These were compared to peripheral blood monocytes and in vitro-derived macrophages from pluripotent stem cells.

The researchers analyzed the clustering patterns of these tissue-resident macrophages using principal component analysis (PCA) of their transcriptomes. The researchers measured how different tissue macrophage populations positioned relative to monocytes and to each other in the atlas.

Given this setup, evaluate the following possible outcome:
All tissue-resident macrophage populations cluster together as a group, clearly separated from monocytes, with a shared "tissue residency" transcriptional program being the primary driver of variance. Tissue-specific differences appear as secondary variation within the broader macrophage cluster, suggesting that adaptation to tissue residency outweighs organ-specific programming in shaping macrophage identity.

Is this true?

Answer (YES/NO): NO